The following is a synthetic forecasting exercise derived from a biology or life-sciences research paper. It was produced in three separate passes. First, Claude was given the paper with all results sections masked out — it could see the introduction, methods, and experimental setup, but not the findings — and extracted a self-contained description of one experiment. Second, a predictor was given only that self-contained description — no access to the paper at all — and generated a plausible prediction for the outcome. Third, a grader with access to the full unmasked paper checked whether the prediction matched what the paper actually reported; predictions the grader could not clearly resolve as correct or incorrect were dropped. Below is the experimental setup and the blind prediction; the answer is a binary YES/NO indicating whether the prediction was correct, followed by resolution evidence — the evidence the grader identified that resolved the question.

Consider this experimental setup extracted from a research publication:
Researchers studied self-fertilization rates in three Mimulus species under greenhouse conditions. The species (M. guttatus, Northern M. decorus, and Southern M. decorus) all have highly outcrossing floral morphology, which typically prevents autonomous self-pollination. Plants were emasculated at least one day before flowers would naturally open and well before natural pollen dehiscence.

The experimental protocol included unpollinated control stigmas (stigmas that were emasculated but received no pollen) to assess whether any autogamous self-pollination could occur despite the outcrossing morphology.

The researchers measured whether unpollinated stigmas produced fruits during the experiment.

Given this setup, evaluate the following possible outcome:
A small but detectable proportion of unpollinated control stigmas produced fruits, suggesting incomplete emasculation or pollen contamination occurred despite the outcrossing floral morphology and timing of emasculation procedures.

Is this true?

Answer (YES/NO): NO